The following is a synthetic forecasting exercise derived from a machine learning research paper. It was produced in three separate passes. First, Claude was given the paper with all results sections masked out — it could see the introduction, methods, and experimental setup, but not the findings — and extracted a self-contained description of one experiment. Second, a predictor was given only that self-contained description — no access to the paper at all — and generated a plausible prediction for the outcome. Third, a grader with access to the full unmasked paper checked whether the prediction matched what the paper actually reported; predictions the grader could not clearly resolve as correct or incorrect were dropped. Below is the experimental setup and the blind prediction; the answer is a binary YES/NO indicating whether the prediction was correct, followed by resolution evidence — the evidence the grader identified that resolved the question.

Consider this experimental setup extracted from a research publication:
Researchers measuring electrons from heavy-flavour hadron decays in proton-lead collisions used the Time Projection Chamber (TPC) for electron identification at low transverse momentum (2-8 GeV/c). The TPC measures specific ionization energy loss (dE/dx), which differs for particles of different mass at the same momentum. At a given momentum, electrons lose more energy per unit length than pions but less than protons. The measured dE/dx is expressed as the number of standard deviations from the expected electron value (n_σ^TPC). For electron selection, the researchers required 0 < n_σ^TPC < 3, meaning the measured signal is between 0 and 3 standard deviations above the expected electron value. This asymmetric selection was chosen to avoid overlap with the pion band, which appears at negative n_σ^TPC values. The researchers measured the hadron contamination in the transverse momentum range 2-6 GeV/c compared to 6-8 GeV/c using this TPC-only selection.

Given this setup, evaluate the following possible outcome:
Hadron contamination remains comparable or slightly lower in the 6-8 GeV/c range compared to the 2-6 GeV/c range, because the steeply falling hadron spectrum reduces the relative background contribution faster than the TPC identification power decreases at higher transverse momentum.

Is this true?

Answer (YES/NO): NO